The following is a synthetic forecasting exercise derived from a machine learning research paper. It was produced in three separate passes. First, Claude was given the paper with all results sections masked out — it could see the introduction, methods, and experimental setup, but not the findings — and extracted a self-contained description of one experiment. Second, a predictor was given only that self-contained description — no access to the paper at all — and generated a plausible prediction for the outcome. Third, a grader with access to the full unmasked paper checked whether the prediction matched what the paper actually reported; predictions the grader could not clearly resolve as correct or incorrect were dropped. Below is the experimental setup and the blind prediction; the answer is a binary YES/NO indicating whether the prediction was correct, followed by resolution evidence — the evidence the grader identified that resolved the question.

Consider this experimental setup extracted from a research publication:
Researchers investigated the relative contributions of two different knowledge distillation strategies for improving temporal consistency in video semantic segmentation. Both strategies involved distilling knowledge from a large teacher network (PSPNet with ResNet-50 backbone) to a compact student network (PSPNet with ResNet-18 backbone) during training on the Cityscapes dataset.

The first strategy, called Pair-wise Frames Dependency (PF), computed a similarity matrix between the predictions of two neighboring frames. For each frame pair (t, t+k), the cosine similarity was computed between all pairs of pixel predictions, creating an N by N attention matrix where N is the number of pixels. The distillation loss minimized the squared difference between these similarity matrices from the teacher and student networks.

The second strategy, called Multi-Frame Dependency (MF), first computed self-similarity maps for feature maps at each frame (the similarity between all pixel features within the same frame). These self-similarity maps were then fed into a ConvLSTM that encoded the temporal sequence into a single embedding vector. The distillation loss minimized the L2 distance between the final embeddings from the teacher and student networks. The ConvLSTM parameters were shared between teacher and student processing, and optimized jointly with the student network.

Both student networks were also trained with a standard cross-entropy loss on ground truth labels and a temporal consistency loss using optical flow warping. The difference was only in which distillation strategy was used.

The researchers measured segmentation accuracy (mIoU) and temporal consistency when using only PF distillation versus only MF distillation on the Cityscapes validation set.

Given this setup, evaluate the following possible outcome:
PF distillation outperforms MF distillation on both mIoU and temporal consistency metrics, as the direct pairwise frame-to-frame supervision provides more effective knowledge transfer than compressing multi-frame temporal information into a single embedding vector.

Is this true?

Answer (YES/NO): NO